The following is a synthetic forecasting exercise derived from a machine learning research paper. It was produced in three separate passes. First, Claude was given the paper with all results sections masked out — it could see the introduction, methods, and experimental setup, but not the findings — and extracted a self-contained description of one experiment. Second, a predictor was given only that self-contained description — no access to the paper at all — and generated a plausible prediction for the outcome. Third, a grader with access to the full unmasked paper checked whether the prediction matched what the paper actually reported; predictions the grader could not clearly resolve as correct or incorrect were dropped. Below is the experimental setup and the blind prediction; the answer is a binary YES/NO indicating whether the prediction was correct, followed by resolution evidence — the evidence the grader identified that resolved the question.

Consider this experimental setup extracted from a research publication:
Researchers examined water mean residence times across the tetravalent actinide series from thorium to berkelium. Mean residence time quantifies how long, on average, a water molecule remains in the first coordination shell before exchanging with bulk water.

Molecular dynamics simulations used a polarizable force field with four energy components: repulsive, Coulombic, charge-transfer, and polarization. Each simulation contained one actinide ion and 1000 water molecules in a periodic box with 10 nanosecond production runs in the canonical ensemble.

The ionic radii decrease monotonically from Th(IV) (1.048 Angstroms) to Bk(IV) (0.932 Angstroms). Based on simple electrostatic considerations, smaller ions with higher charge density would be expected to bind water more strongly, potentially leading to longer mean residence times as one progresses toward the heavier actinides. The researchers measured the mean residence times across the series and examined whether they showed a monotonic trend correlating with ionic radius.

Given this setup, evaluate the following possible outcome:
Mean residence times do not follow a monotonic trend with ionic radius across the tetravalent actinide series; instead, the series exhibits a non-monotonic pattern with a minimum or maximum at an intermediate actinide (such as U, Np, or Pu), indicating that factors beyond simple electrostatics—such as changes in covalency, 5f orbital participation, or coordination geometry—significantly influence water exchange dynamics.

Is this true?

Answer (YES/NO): YES